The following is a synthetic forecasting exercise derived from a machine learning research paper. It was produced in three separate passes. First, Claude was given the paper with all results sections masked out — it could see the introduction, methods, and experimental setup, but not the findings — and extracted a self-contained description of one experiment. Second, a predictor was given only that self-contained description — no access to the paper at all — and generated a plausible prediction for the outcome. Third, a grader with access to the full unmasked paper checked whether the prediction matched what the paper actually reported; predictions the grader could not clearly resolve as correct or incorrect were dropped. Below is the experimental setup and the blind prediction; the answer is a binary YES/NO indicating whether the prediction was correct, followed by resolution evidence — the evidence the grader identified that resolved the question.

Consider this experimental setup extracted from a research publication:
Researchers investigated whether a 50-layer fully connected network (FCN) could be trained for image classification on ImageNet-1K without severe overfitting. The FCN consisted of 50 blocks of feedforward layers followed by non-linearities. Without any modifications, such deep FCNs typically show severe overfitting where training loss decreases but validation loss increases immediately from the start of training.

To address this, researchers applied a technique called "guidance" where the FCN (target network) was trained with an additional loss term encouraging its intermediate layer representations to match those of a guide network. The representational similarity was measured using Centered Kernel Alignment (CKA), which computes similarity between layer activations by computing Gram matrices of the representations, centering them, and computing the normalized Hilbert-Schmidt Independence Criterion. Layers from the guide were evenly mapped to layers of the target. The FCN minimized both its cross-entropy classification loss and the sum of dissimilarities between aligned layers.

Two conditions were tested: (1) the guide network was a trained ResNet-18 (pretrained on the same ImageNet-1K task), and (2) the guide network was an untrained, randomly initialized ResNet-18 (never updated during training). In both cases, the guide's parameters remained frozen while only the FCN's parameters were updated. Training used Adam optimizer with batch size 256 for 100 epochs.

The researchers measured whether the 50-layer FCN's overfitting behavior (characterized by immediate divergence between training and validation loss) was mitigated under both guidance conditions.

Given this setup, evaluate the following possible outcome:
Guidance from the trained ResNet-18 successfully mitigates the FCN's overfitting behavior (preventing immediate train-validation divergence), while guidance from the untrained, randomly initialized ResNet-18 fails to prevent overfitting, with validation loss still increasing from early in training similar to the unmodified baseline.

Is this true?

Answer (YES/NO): NO